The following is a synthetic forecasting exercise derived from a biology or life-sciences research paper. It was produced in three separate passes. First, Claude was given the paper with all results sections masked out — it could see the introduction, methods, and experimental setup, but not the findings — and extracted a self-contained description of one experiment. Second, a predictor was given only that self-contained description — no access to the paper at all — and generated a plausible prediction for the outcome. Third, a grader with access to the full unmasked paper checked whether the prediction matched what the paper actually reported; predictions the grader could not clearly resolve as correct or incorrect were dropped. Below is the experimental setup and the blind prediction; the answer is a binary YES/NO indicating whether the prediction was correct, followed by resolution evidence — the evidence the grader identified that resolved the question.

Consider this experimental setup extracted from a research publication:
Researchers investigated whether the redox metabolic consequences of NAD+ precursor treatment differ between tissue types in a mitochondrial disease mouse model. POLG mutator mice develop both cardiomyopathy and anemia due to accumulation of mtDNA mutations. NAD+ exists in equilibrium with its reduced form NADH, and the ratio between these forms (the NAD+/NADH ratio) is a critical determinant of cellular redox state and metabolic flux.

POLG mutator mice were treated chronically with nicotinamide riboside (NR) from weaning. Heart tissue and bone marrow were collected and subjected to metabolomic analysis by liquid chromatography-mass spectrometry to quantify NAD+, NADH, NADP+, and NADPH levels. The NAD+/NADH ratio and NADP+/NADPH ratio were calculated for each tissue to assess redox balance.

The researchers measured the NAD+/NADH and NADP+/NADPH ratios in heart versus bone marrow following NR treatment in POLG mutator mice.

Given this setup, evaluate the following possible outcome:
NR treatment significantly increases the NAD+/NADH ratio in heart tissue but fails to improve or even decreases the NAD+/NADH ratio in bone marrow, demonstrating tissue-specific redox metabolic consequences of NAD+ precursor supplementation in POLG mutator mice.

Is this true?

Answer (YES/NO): YES